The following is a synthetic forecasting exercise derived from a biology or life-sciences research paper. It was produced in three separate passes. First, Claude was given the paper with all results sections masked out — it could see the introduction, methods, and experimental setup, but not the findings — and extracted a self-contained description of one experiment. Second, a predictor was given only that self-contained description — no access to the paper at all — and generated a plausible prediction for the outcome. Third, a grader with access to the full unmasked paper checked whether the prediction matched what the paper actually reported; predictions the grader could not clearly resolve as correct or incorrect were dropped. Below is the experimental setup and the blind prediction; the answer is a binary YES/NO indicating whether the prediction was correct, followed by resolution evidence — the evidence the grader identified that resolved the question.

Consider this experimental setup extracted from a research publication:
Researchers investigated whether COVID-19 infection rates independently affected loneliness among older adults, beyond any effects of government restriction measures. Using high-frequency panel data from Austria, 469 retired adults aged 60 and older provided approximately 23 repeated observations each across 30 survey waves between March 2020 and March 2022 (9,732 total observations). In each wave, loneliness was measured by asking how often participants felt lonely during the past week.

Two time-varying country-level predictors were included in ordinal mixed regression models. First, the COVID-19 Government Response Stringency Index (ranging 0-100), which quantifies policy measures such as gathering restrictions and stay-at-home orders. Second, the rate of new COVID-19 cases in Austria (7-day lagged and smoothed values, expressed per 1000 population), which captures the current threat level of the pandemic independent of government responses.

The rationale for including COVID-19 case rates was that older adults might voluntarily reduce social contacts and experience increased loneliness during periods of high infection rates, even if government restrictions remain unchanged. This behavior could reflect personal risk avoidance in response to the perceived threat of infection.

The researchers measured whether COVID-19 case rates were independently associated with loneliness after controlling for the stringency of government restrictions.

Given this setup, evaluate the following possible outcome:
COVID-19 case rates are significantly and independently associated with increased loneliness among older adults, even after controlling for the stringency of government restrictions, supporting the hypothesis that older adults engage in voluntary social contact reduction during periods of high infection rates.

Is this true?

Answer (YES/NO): YES